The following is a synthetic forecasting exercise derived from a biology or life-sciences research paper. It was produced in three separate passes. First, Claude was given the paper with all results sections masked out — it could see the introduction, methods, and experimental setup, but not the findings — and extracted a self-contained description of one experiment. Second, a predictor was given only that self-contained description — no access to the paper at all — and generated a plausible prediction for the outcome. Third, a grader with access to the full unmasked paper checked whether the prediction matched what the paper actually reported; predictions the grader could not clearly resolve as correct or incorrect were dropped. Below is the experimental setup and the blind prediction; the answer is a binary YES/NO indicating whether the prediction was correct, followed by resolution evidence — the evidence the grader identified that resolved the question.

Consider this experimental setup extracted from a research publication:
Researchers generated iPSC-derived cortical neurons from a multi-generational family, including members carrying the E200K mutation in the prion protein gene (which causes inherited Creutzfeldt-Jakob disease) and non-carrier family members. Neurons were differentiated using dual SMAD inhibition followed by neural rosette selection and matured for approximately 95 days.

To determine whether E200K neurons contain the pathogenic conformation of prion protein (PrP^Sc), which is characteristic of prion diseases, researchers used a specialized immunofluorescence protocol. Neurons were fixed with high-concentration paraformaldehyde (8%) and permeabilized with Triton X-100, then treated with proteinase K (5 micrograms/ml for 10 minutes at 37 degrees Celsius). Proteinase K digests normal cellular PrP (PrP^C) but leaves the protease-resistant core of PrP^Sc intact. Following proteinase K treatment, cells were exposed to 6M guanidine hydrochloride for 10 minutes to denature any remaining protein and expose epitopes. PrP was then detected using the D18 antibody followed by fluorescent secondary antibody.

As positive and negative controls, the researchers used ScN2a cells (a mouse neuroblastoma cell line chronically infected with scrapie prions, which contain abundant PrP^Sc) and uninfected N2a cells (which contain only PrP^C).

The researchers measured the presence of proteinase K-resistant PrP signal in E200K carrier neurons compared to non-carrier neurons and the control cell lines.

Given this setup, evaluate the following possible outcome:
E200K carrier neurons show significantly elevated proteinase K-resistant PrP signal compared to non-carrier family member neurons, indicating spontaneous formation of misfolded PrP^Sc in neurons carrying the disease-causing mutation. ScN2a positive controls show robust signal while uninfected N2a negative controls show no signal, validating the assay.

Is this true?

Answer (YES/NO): YES